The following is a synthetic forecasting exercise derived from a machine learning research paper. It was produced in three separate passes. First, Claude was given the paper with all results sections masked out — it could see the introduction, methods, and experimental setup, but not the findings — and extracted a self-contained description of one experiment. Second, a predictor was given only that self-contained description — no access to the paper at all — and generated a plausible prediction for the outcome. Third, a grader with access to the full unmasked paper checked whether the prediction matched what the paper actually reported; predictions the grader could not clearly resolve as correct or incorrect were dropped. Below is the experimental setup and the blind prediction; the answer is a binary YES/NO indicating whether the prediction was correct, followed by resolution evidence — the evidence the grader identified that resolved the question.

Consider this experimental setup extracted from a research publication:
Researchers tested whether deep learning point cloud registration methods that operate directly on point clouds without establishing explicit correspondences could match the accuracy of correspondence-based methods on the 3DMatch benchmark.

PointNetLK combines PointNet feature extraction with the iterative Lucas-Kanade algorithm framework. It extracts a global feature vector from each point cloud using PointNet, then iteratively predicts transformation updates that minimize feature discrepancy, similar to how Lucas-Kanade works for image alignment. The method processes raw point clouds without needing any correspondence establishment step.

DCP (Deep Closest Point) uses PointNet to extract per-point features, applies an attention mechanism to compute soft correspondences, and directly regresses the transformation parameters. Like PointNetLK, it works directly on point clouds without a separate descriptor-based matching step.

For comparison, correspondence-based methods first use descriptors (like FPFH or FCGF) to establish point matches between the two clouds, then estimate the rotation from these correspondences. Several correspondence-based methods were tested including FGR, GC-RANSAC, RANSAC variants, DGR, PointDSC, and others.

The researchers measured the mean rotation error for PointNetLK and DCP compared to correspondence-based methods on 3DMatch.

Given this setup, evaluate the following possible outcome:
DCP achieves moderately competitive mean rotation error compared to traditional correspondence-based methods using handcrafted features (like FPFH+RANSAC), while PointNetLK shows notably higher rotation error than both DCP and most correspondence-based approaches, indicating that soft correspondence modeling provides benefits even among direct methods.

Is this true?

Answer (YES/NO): NO